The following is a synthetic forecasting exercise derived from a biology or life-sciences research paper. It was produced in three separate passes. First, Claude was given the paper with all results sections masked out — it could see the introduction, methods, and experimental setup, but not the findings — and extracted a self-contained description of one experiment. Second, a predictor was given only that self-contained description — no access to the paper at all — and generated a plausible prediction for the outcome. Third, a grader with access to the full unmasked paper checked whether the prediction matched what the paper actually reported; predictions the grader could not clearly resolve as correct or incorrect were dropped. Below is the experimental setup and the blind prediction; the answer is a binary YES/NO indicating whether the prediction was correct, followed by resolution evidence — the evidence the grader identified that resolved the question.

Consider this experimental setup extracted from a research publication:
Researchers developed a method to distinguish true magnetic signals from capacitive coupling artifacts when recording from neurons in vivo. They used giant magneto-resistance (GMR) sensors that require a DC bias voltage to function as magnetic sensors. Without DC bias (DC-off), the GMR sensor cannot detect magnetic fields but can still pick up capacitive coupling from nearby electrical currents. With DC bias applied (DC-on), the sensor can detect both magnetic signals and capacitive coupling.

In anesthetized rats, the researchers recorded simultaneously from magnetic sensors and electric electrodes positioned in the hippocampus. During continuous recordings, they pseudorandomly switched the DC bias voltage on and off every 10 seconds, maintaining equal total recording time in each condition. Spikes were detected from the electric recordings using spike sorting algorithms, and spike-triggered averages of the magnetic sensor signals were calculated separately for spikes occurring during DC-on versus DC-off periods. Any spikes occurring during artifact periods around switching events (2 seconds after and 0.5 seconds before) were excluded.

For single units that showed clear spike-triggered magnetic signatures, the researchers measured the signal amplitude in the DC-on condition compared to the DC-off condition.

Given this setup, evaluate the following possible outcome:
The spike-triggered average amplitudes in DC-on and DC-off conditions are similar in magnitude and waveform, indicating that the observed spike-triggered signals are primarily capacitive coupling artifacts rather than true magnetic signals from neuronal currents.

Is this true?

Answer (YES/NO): NO